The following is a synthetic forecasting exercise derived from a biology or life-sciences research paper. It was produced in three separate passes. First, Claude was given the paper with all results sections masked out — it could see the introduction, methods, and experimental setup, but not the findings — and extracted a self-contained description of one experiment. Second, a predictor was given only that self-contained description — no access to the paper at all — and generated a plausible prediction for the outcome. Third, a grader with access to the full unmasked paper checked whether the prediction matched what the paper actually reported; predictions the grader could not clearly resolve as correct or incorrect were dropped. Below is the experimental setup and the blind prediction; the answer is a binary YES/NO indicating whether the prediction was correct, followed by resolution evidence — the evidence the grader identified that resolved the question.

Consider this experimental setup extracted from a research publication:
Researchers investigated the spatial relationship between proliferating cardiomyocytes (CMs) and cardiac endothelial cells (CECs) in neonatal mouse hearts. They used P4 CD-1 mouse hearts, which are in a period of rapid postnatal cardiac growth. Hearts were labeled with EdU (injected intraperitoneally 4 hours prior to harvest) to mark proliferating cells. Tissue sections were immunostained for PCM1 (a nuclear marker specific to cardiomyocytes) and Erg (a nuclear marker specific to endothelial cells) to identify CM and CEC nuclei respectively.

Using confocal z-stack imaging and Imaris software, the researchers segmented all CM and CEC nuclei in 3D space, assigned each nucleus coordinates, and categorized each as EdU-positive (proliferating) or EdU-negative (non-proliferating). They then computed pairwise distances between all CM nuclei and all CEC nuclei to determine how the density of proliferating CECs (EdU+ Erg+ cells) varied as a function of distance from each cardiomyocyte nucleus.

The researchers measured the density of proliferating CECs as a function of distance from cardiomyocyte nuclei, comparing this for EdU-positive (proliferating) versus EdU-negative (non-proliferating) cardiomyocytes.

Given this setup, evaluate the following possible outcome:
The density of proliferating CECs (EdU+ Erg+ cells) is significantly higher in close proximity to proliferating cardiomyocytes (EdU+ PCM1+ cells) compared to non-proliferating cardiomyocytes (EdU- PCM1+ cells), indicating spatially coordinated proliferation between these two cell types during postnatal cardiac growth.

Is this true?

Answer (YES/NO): YES